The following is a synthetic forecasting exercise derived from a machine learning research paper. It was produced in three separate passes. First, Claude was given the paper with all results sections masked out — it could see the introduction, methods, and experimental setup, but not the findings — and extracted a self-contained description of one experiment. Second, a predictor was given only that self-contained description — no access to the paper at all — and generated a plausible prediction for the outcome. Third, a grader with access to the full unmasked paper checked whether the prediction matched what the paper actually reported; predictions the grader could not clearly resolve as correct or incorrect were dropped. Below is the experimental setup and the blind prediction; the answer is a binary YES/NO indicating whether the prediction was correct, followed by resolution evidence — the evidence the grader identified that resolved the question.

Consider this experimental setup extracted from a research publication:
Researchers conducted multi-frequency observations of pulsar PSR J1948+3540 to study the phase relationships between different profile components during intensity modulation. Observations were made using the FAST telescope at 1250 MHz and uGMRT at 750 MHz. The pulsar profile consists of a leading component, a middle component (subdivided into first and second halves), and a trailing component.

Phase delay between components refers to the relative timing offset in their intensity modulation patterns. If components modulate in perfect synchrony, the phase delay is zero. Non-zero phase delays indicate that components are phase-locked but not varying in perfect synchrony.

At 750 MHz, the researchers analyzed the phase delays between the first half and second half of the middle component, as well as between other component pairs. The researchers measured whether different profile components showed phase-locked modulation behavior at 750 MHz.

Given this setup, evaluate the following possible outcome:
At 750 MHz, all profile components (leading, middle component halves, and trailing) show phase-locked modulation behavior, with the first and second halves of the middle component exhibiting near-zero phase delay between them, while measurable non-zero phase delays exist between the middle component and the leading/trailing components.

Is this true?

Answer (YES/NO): NO